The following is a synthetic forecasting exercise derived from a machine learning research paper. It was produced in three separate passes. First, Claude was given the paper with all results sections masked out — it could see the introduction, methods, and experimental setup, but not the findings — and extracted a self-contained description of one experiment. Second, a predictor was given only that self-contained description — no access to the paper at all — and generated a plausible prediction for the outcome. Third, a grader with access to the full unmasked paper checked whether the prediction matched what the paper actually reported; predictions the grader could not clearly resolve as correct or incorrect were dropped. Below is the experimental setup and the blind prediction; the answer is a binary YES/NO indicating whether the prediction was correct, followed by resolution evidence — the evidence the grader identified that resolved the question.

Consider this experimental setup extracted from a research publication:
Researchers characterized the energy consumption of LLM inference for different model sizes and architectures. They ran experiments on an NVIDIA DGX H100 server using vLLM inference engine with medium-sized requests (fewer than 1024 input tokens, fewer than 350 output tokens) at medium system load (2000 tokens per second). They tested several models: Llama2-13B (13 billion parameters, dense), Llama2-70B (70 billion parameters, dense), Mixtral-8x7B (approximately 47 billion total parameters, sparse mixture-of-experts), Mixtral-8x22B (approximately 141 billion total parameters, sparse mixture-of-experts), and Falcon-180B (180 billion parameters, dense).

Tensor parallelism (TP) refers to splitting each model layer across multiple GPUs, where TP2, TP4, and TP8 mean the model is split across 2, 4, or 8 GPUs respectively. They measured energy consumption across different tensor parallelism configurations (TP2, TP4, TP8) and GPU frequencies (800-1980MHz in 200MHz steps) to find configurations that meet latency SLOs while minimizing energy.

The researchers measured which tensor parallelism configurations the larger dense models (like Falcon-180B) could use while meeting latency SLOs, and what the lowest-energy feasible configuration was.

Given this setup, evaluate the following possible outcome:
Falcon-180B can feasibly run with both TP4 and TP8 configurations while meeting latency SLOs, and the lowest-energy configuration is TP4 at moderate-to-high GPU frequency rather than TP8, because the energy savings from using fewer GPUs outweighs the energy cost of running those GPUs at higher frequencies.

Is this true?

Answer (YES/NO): NO